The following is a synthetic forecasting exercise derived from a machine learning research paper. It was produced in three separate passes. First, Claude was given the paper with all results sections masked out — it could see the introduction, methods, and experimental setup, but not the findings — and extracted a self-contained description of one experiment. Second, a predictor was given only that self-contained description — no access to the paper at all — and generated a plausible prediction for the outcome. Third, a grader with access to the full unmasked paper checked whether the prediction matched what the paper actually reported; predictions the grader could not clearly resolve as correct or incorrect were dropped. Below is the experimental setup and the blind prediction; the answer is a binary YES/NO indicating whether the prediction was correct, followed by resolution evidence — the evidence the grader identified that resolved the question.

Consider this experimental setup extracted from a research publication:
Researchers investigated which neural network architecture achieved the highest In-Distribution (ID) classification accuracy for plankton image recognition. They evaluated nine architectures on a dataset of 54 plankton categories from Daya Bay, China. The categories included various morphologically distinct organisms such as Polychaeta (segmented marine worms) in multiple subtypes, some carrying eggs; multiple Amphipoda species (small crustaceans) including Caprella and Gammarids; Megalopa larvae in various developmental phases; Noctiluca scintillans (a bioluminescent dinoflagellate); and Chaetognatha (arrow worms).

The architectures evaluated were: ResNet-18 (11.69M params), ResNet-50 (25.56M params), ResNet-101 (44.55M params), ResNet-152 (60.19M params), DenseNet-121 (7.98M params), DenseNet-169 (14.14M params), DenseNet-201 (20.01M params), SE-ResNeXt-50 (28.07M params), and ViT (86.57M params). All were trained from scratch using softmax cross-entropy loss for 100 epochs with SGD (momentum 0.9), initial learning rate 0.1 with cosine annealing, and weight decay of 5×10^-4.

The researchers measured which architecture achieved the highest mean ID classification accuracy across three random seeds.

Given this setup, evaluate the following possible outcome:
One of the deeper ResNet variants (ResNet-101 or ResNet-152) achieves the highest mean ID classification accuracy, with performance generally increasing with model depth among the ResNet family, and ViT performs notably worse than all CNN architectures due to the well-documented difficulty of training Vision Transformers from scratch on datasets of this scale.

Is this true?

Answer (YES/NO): NO